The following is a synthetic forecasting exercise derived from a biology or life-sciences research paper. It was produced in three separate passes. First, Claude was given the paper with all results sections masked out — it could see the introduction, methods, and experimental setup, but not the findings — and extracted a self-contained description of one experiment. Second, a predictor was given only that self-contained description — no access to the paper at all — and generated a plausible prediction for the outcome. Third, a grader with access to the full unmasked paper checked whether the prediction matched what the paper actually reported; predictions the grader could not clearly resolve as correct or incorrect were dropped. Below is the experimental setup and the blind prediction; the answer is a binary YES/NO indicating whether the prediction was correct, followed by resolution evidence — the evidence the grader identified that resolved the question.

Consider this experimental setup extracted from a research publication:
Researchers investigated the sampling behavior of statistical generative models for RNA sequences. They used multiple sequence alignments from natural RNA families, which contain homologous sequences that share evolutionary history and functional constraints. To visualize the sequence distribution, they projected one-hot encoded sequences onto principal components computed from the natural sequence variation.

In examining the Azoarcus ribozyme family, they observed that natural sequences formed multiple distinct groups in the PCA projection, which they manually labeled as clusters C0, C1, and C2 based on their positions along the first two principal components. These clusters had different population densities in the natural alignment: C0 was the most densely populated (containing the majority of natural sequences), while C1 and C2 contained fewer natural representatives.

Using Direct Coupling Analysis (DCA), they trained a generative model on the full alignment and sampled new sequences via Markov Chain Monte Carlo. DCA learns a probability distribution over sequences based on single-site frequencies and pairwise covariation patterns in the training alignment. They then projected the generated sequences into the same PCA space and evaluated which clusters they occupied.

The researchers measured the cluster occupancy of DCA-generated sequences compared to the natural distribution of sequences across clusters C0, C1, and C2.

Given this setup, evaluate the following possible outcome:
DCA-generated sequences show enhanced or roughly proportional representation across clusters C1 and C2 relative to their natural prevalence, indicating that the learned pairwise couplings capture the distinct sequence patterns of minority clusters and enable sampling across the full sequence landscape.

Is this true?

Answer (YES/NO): NO